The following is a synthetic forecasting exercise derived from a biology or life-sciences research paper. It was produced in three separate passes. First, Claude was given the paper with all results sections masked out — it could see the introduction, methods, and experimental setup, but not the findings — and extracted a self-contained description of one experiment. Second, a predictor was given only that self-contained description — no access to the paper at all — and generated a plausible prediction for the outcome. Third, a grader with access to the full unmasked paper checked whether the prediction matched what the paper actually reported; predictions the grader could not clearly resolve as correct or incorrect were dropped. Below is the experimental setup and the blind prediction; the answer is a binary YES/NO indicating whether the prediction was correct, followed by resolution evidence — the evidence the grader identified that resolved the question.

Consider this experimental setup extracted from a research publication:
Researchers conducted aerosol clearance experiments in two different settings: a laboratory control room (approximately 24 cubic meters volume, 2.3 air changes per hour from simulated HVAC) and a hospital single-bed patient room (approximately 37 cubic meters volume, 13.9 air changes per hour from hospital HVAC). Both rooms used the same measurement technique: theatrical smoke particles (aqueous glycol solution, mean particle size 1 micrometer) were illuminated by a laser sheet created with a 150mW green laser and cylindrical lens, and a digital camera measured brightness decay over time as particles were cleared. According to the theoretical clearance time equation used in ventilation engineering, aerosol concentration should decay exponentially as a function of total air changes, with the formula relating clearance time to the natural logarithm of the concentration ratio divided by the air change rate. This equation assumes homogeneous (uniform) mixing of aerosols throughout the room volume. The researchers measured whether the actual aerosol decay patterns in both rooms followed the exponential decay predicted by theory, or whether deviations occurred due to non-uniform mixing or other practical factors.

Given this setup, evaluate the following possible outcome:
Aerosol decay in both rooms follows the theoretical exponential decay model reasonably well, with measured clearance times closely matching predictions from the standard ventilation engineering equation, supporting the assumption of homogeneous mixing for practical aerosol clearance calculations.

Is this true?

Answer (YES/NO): NO